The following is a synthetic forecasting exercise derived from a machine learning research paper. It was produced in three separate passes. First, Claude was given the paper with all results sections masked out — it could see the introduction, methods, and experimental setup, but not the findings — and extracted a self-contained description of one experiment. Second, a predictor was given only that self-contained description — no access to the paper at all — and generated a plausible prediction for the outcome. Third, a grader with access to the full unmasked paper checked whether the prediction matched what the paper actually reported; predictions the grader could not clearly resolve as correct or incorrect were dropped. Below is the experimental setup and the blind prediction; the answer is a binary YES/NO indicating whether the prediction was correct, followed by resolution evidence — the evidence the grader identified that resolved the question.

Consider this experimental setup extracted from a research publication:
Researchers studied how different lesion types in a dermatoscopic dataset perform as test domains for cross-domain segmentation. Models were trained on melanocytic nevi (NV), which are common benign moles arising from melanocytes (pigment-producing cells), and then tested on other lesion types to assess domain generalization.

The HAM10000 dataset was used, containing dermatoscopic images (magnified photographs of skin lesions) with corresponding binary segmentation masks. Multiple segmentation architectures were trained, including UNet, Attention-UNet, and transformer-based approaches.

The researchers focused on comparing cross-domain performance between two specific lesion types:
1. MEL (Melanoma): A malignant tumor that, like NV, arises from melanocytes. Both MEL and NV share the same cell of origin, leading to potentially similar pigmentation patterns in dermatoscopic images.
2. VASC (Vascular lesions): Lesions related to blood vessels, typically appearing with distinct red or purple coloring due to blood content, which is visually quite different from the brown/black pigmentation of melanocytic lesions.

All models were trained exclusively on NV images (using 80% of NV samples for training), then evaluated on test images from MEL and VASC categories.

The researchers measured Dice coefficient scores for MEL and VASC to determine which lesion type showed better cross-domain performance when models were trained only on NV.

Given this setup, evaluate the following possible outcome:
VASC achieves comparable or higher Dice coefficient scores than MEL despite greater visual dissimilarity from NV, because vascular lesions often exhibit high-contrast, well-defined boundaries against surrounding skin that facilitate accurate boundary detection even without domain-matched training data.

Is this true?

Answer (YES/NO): NO